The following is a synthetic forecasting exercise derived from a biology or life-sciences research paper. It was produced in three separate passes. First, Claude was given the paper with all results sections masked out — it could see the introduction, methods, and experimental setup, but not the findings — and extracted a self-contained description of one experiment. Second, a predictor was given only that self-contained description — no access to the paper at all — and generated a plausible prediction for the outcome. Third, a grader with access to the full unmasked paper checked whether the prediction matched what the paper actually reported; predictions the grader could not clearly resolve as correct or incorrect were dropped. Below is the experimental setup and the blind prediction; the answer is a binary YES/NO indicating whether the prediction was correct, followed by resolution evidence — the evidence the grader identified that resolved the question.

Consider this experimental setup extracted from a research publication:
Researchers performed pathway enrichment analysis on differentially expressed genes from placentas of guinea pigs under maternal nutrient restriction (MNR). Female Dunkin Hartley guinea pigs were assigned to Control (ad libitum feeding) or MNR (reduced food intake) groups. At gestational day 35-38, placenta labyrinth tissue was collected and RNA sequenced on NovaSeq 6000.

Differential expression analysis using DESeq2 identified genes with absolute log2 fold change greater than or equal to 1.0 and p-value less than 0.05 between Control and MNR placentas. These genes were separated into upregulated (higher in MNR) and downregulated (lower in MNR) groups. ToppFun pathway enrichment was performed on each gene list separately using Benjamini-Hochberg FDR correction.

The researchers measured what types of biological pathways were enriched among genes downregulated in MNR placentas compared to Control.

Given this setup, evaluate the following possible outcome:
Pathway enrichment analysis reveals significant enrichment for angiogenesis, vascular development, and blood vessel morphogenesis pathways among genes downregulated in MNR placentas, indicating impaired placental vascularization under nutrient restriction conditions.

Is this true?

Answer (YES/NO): NO